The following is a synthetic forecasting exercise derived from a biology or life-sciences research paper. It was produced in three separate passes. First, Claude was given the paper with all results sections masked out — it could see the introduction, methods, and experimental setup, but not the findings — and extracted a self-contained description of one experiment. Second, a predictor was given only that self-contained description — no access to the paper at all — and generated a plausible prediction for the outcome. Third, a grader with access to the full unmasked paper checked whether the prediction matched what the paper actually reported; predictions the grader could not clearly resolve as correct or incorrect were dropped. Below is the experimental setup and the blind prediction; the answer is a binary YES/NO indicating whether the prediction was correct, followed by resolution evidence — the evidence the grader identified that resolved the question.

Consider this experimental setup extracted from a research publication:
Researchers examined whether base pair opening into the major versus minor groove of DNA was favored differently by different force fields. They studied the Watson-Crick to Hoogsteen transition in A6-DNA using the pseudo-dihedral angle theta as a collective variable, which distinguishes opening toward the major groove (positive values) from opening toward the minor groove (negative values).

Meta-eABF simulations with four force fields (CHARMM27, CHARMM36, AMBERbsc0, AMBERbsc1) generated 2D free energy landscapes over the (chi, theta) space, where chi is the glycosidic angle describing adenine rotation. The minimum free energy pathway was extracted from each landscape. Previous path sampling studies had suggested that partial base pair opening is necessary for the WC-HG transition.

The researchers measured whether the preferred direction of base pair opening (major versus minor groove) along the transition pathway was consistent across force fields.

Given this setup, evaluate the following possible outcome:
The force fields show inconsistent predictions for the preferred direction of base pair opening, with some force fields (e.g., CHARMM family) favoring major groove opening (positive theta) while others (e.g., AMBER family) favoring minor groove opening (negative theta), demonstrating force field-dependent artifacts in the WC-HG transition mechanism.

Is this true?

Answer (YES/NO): NO